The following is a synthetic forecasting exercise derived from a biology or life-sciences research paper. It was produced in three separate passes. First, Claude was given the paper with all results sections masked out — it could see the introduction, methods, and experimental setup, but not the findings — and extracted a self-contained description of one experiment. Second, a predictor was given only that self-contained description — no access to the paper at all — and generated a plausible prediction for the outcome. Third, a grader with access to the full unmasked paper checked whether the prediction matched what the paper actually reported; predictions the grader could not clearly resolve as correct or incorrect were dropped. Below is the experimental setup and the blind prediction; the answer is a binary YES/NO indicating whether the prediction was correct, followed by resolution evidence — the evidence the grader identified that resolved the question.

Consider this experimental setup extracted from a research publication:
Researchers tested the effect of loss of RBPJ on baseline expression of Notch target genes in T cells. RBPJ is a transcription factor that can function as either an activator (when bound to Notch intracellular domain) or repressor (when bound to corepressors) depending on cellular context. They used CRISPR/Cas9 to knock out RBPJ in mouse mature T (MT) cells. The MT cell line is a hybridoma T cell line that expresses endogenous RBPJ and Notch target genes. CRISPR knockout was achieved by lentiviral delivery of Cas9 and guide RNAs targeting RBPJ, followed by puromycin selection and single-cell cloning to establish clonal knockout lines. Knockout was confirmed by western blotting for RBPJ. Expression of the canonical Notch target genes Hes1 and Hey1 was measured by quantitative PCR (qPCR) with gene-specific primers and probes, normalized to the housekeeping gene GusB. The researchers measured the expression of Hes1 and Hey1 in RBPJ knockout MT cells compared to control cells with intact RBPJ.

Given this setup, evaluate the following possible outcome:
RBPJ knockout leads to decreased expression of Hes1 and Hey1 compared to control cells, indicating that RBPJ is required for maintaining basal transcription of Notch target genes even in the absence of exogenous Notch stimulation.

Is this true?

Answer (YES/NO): NO